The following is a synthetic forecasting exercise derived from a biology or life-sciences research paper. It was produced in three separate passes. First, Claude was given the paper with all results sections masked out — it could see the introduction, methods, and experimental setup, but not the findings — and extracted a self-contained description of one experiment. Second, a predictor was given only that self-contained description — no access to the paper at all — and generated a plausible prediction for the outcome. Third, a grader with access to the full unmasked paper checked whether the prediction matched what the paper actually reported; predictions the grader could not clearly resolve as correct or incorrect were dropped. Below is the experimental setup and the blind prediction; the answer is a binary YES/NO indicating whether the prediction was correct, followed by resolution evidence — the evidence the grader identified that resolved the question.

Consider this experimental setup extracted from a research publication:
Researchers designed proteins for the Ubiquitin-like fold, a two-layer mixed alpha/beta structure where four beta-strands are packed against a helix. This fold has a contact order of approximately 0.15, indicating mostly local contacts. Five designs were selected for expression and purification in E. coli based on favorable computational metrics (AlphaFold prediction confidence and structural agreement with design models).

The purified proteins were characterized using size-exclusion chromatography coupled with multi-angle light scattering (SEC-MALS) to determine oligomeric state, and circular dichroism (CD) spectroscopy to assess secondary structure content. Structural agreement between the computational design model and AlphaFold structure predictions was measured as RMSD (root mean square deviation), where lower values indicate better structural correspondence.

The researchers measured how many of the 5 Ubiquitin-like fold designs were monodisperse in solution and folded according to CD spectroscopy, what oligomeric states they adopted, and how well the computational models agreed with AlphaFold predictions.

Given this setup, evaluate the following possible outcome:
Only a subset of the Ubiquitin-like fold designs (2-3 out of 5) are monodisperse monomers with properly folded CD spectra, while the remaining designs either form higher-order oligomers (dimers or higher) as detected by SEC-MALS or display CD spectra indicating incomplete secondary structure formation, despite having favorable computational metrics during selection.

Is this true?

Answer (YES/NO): YES